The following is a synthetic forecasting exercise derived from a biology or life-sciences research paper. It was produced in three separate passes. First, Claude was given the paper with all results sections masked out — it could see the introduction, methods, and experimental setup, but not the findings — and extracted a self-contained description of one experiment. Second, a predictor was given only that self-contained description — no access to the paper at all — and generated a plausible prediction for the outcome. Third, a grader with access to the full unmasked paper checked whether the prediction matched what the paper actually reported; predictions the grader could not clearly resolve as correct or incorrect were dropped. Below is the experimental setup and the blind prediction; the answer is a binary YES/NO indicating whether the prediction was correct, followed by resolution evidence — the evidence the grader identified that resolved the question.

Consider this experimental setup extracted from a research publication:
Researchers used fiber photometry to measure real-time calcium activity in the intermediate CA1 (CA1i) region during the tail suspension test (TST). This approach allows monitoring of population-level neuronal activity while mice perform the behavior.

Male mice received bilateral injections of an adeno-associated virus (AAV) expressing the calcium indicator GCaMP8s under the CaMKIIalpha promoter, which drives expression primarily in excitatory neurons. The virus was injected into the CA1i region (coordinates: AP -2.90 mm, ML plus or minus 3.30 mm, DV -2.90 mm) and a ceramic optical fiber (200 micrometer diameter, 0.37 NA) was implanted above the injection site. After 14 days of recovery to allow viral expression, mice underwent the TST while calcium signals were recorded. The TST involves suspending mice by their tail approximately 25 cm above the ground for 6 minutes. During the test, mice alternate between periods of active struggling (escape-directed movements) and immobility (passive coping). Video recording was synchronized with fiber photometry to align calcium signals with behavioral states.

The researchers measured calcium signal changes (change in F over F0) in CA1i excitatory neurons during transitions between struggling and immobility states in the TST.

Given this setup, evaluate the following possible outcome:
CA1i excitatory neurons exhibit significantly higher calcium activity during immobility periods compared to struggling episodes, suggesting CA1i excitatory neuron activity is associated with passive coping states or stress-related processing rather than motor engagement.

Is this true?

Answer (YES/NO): NO